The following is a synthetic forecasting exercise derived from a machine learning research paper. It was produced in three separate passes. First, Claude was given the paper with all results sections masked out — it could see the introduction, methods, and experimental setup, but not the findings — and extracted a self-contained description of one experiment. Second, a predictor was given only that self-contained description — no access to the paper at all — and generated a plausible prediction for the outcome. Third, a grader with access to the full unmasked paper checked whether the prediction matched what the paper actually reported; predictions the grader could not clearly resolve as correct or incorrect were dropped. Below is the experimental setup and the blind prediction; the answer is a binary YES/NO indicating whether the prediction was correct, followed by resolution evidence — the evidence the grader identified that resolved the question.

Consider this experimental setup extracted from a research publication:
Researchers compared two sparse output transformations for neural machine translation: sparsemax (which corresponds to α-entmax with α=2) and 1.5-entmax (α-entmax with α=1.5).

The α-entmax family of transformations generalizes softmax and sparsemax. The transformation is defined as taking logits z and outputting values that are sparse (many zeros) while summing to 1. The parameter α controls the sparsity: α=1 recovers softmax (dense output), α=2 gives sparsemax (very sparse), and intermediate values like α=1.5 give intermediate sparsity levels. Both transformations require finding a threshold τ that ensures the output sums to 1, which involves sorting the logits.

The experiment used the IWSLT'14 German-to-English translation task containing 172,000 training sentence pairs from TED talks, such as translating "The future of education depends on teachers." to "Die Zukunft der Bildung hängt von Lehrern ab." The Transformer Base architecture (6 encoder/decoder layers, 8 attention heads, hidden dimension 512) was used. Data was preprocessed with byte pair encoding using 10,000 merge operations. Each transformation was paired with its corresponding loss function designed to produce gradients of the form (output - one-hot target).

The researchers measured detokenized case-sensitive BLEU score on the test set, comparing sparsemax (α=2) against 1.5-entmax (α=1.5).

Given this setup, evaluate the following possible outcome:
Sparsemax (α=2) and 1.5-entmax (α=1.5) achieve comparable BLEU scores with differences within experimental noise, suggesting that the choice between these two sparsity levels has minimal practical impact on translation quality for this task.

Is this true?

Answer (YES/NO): NO